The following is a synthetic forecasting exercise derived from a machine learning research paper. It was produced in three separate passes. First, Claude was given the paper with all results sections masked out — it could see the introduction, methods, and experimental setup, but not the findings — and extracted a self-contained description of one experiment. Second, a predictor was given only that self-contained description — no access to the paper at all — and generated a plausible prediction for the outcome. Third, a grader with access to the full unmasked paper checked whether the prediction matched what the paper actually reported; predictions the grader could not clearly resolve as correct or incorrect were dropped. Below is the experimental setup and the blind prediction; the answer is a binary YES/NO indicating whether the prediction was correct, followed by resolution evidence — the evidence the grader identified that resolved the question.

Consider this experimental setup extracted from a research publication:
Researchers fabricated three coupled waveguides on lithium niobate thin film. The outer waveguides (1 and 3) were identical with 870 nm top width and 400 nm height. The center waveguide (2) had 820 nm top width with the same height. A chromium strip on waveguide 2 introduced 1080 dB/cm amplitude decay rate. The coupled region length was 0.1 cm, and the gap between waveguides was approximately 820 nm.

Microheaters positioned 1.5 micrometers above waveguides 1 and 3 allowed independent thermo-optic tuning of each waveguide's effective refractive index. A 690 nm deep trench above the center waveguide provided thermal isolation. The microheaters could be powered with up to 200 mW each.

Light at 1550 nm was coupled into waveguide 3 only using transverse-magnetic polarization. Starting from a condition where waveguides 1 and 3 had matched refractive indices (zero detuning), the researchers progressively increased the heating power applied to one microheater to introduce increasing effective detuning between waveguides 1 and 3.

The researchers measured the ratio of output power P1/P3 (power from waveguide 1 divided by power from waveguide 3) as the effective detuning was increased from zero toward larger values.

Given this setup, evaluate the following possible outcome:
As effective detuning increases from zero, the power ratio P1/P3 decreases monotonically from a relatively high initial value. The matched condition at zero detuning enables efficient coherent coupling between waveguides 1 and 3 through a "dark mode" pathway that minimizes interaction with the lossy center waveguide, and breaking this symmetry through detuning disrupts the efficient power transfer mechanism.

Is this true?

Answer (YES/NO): NO